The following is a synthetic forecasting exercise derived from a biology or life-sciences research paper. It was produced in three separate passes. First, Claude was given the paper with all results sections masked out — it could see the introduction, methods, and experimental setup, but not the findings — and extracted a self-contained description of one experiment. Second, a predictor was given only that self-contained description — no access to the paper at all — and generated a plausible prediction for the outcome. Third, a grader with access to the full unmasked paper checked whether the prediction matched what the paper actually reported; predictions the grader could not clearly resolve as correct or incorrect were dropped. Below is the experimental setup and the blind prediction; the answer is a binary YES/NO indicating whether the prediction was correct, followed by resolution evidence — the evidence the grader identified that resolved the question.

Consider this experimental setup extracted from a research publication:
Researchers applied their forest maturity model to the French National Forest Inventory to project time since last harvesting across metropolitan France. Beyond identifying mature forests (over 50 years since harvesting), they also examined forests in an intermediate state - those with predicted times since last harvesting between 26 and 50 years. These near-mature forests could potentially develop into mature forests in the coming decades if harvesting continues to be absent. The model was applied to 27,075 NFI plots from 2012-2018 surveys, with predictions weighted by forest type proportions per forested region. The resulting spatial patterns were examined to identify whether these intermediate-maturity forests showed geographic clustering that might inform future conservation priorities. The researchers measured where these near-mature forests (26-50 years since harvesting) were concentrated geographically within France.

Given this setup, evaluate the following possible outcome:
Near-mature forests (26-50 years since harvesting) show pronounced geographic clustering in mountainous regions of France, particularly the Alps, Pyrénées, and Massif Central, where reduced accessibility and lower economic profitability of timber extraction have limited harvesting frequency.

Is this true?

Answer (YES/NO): NO